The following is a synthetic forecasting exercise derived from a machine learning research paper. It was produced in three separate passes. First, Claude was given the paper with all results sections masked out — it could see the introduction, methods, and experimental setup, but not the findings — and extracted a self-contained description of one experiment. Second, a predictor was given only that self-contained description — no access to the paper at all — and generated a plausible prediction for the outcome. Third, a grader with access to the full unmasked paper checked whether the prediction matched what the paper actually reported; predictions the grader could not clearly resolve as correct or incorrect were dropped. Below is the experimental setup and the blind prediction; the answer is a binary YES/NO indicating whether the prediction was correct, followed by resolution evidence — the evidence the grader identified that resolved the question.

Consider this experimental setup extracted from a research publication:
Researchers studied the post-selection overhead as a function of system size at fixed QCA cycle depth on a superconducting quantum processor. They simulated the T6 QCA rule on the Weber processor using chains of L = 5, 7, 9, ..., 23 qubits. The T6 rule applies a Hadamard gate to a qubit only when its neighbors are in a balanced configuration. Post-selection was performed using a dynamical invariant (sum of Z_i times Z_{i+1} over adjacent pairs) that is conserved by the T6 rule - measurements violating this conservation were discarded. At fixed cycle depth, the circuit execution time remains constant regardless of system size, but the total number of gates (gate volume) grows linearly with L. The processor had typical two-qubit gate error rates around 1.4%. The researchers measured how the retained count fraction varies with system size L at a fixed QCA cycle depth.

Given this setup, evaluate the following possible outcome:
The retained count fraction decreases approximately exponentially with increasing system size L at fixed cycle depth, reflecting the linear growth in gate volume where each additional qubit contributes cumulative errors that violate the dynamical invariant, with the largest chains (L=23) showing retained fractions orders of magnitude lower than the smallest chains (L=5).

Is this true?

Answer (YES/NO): YES